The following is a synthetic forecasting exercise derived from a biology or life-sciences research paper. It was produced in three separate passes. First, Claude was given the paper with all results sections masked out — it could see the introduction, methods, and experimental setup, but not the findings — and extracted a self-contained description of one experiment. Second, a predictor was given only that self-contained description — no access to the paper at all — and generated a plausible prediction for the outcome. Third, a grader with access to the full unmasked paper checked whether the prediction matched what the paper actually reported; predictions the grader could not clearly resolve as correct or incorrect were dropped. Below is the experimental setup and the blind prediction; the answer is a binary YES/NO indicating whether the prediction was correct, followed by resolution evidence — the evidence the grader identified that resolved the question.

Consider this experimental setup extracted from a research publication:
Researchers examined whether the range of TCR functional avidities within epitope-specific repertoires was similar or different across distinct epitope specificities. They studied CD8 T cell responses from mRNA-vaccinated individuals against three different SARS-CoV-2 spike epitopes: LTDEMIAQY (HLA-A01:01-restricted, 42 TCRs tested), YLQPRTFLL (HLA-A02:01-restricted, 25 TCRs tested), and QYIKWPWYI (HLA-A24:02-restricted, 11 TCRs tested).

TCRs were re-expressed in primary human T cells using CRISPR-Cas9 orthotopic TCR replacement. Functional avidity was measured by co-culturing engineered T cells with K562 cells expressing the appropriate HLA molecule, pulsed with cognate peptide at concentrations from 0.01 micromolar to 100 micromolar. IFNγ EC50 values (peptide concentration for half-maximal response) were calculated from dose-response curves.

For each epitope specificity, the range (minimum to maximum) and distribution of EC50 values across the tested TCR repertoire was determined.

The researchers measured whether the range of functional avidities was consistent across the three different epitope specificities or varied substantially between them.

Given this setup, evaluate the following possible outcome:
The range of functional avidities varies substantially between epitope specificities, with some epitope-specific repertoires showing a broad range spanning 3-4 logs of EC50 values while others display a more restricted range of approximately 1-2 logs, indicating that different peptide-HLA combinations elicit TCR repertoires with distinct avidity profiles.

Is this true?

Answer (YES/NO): NO